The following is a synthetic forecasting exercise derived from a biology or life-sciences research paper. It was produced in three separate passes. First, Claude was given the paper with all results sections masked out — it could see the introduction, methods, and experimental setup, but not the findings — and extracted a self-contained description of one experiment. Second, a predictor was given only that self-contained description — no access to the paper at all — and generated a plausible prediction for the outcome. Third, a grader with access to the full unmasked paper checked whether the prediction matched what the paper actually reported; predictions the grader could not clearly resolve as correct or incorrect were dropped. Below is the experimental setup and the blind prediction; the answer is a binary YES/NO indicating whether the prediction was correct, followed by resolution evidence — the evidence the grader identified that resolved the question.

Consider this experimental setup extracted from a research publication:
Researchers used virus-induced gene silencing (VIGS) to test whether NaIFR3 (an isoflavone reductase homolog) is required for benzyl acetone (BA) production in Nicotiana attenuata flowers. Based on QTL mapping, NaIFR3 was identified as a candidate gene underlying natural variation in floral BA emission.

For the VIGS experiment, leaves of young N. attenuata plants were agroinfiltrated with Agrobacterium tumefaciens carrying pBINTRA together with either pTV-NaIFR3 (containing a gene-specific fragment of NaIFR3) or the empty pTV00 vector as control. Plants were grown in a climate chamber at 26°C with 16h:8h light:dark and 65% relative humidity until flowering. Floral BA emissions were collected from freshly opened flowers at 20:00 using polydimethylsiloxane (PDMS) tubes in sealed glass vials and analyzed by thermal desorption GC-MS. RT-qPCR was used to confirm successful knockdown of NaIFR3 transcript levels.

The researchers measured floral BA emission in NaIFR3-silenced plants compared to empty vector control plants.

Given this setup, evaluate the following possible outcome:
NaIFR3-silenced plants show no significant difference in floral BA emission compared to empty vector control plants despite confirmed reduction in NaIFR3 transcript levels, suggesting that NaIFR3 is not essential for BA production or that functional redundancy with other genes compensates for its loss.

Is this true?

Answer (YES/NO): NO